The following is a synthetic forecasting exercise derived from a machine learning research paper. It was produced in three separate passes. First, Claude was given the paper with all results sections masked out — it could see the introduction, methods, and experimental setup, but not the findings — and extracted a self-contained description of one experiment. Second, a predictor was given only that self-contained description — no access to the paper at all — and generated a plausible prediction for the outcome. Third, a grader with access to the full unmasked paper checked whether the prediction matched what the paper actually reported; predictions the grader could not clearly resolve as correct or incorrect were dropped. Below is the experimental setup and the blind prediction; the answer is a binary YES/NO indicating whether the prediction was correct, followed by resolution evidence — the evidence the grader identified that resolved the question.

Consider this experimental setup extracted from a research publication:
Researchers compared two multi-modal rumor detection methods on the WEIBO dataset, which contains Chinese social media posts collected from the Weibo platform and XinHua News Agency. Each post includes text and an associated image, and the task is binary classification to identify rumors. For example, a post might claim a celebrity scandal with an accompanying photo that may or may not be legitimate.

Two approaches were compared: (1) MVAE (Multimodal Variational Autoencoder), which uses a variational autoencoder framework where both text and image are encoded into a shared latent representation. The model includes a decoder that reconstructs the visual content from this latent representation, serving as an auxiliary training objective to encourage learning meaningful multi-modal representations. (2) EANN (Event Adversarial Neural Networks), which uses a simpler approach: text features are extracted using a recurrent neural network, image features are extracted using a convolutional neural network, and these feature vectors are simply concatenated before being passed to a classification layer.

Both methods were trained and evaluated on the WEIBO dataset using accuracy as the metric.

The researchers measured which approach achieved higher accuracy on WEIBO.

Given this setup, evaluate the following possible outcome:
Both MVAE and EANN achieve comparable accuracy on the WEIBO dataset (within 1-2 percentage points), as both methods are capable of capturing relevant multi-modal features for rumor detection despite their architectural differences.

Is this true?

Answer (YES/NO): NO